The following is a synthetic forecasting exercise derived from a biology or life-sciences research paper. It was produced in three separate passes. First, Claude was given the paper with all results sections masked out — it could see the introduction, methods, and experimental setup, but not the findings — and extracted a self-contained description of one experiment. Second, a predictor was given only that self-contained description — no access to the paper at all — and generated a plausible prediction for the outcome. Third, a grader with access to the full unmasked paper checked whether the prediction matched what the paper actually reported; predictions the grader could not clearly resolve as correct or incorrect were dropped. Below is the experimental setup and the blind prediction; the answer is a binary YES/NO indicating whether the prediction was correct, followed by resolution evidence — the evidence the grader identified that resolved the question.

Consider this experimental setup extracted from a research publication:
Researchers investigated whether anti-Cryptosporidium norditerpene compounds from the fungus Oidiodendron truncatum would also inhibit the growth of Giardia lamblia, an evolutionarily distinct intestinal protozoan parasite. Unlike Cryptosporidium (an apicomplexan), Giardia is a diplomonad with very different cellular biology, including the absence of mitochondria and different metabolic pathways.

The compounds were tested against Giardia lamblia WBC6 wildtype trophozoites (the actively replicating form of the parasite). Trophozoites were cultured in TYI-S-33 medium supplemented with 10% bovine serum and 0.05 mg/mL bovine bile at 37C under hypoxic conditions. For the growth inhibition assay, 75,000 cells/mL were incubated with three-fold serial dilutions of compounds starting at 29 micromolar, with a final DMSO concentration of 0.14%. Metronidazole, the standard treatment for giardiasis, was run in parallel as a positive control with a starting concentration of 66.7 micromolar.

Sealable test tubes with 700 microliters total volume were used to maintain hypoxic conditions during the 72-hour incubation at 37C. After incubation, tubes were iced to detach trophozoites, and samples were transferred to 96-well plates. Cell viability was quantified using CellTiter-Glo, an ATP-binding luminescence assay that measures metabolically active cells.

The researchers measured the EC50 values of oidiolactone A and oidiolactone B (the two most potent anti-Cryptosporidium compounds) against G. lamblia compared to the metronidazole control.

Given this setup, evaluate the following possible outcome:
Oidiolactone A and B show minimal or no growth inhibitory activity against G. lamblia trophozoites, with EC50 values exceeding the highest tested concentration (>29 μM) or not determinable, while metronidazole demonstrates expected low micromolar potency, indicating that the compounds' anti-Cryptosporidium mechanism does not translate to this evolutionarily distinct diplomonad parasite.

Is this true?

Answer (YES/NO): YES